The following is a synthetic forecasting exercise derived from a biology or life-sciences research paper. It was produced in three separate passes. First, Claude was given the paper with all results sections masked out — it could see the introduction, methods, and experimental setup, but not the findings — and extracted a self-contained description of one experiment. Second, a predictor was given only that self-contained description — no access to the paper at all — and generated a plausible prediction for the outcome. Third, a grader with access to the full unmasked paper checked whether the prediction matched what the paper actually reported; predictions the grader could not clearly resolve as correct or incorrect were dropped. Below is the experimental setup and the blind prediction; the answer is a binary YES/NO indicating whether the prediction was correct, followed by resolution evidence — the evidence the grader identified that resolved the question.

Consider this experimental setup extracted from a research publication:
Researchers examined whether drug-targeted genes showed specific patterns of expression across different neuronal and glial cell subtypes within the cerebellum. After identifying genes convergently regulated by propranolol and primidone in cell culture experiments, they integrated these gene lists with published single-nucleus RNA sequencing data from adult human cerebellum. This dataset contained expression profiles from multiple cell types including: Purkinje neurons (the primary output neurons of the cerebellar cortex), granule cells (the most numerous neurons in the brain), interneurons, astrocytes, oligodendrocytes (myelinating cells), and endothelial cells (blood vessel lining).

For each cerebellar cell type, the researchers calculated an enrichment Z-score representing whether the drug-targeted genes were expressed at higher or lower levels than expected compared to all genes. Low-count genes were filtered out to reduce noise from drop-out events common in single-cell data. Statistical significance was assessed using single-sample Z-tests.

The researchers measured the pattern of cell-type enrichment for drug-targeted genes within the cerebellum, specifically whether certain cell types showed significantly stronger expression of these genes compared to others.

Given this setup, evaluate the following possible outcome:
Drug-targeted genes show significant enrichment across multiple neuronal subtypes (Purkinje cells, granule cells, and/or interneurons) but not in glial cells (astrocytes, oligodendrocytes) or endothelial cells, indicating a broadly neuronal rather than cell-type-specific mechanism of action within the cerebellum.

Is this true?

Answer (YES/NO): NO